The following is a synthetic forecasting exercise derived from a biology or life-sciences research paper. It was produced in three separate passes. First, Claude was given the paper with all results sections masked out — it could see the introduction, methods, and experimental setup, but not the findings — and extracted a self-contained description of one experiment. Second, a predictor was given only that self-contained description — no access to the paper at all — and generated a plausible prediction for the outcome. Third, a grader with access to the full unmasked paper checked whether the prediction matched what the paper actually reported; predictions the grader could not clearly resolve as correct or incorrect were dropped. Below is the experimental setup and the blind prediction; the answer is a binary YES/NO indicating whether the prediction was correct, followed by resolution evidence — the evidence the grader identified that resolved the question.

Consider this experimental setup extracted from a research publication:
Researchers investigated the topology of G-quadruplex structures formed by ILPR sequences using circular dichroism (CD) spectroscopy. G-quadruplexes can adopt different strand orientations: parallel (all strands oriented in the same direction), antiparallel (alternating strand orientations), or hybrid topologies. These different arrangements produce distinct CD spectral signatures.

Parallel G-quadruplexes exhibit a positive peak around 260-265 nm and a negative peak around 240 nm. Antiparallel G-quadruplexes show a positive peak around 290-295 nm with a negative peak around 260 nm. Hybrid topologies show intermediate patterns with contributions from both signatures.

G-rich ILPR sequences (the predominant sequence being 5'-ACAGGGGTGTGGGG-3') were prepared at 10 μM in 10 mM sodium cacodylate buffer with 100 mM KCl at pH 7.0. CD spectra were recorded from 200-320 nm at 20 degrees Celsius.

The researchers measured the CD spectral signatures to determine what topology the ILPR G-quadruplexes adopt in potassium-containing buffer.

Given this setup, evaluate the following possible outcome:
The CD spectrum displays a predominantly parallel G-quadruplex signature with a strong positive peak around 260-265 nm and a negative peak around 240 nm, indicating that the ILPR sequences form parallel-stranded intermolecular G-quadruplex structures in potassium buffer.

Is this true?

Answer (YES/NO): NO